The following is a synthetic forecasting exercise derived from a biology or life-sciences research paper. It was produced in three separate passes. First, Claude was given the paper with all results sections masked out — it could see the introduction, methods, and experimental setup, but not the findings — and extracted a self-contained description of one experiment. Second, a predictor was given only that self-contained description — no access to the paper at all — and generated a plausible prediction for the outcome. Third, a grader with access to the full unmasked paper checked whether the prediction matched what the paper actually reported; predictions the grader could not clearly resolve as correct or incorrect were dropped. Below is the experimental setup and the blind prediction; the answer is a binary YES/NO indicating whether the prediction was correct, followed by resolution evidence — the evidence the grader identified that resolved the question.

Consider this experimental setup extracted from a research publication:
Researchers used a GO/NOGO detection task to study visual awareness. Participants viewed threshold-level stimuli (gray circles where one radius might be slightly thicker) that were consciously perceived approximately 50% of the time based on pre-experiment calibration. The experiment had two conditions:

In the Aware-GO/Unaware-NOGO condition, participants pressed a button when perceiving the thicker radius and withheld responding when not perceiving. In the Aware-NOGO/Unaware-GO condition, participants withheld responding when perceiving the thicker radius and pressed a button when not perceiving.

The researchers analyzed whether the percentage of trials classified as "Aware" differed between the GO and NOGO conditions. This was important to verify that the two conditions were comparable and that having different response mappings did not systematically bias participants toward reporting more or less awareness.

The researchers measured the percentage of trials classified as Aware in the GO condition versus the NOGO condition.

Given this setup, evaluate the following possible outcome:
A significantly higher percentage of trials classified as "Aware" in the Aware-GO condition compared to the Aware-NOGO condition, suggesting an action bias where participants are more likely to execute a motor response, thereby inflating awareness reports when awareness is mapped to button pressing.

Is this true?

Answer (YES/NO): NO